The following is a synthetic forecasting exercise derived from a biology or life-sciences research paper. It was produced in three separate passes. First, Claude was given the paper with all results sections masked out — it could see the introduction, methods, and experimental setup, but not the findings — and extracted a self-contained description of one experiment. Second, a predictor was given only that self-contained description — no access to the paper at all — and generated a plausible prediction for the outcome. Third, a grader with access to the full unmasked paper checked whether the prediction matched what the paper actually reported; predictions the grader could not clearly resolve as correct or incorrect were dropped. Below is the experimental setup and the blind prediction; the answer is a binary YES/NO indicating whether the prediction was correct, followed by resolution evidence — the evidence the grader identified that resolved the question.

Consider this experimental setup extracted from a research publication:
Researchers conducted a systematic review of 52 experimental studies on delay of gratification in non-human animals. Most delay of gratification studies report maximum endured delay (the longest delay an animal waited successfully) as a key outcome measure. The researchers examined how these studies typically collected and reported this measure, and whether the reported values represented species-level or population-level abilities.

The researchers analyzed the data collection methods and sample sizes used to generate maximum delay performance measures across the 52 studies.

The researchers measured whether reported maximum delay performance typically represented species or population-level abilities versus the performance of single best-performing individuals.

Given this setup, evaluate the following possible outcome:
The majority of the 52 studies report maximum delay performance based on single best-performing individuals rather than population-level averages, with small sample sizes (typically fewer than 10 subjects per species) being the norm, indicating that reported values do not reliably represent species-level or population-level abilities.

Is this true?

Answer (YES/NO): YES